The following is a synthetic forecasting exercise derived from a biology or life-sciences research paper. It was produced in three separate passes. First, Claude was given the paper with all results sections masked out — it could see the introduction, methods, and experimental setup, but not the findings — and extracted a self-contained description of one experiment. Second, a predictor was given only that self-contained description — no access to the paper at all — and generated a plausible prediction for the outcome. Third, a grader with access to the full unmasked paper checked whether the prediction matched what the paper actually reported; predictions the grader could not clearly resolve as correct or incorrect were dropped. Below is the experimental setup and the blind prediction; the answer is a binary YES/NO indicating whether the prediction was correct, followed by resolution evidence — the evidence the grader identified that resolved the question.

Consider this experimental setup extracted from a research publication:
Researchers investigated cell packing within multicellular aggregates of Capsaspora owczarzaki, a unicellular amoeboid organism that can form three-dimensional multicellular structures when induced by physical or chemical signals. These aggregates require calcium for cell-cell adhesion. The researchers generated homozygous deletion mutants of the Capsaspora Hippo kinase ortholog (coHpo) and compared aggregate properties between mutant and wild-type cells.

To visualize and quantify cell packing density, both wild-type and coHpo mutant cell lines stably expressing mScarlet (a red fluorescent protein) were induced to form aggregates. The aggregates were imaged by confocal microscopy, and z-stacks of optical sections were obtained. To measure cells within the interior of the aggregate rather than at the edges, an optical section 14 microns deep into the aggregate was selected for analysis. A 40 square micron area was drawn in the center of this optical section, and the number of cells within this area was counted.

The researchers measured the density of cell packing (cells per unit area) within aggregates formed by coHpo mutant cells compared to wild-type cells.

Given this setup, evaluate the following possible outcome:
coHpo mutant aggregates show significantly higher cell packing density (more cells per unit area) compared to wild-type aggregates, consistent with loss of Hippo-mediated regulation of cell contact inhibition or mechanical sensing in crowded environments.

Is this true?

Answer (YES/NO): YES